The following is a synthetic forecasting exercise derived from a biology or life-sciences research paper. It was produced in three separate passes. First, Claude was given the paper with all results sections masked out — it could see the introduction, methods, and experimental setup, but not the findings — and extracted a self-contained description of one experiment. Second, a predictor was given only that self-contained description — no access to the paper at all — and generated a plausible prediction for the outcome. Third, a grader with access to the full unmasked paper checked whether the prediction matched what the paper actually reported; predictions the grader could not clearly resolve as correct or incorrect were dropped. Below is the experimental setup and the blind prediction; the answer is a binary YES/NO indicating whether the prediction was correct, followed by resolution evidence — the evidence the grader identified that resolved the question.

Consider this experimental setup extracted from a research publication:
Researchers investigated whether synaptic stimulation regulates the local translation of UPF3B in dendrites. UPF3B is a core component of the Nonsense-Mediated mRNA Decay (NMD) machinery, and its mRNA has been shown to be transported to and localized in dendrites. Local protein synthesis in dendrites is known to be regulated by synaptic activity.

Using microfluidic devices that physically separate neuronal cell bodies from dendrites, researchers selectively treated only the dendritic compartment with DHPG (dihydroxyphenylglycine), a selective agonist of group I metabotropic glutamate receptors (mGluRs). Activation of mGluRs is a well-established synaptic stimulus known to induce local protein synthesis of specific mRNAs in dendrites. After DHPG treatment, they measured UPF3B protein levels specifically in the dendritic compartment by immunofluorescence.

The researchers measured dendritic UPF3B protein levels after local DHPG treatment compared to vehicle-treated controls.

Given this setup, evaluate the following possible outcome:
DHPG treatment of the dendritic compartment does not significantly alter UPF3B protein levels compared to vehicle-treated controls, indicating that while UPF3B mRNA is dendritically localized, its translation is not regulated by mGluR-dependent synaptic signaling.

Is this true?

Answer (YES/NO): NO